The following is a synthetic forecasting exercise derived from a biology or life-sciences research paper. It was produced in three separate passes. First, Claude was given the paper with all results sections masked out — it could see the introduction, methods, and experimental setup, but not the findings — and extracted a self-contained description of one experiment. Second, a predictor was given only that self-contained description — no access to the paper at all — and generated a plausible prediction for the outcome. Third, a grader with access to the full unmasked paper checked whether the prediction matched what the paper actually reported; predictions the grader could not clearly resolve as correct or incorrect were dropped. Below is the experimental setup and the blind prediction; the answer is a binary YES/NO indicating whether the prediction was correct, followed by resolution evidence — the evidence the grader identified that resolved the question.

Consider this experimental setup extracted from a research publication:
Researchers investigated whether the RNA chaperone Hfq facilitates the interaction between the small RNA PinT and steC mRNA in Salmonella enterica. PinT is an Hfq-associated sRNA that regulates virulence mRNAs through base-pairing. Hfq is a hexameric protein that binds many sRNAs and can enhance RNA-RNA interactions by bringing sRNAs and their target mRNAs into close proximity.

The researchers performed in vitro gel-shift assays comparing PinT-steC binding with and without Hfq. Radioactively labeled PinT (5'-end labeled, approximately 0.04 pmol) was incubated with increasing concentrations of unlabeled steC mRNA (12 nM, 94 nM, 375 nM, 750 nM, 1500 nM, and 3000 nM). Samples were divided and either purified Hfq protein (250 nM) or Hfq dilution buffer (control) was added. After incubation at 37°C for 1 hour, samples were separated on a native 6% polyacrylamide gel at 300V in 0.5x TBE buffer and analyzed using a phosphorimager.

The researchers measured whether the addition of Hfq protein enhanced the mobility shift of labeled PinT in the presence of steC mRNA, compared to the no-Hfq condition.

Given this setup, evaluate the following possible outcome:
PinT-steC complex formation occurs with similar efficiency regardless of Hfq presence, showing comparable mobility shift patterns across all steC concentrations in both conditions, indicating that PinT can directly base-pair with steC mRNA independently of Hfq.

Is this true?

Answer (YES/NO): NO